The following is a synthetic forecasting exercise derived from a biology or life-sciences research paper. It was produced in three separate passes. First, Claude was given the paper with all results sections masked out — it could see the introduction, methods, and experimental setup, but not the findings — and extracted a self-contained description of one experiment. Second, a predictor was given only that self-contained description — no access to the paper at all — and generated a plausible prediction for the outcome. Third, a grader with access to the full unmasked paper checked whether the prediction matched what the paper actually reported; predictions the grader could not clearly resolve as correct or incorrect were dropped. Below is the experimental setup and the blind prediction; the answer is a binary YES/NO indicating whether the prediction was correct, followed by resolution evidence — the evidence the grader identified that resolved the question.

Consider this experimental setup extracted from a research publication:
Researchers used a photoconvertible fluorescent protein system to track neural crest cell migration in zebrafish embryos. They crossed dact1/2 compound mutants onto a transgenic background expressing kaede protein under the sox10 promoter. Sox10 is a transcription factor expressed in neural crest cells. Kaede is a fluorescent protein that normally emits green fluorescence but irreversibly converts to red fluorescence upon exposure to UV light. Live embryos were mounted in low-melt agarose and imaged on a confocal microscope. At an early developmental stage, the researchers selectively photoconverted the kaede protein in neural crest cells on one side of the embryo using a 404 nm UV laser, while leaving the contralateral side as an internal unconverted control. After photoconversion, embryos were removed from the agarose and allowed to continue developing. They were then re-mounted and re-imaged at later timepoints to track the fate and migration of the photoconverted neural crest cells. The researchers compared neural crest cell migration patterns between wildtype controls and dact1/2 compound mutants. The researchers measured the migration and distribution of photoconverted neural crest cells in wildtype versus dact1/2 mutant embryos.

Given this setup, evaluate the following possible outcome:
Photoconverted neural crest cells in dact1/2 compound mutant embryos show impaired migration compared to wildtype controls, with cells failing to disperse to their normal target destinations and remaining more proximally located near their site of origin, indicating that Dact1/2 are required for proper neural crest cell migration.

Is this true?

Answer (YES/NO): NO